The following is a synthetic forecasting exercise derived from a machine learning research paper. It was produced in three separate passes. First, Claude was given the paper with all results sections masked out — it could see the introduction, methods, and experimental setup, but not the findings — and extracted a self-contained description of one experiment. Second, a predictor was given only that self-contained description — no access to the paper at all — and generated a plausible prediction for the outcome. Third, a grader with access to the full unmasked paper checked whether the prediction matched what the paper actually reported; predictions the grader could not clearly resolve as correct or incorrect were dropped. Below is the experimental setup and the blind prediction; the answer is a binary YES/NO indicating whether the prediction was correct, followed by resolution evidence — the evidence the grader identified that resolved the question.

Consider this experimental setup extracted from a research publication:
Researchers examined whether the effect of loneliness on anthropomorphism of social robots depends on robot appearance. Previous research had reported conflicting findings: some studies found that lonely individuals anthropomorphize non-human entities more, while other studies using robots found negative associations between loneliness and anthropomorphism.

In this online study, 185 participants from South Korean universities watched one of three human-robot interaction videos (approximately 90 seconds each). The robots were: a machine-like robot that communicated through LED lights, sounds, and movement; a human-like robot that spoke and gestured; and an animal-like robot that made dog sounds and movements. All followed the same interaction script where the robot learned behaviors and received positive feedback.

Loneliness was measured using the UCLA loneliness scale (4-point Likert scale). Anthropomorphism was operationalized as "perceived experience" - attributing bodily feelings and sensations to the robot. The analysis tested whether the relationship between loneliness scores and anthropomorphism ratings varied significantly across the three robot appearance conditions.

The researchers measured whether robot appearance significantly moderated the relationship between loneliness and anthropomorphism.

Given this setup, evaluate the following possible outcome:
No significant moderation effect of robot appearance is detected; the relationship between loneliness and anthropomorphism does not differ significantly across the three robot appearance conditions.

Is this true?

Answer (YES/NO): NO